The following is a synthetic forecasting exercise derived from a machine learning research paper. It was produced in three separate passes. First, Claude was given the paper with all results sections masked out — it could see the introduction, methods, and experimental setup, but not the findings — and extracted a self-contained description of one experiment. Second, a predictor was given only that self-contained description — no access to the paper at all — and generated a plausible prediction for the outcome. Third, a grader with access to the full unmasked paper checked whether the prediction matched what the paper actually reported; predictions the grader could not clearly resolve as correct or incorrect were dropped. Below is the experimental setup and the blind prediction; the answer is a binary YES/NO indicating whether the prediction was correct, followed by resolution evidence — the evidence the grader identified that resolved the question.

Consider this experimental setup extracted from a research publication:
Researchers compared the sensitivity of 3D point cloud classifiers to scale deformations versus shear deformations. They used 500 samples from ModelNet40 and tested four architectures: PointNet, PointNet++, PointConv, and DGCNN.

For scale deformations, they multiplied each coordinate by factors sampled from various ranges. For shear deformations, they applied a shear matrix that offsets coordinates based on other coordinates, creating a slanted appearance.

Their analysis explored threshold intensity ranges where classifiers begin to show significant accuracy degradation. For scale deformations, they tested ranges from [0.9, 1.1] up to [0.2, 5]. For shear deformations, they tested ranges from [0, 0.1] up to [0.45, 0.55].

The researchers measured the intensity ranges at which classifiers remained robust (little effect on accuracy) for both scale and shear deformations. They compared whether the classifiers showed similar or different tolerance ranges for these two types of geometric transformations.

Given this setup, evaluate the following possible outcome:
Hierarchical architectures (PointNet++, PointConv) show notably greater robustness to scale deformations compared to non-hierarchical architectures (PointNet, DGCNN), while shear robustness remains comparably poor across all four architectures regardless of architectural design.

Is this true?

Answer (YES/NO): NO